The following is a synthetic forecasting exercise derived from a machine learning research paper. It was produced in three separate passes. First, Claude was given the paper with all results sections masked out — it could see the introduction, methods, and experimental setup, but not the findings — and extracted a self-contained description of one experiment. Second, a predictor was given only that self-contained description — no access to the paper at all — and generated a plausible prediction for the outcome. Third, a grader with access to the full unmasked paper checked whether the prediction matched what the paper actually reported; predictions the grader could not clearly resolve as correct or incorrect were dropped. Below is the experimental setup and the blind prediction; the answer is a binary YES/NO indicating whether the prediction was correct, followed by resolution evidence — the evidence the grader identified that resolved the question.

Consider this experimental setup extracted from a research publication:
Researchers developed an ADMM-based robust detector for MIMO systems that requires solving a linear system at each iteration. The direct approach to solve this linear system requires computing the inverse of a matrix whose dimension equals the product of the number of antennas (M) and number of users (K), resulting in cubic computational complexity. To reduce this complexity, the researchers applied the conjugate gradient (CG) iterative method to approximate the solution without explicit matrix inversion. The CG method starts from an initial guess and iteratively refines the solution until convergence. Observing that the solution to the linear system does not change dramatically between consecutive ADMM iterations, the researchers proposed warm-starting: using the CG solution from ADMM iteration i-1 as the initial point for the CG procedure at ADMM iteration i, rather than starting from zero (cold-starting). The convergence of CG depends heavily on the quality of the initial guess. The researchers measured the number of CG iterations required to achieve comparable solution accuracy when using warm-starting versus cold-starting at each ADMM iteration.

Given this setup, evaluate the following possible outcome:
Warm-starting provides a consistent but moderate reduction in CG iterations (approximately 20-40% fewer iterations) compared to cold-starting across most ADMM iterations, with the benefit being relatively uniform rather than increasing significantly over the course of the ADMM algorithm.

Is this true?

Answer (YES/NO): NO